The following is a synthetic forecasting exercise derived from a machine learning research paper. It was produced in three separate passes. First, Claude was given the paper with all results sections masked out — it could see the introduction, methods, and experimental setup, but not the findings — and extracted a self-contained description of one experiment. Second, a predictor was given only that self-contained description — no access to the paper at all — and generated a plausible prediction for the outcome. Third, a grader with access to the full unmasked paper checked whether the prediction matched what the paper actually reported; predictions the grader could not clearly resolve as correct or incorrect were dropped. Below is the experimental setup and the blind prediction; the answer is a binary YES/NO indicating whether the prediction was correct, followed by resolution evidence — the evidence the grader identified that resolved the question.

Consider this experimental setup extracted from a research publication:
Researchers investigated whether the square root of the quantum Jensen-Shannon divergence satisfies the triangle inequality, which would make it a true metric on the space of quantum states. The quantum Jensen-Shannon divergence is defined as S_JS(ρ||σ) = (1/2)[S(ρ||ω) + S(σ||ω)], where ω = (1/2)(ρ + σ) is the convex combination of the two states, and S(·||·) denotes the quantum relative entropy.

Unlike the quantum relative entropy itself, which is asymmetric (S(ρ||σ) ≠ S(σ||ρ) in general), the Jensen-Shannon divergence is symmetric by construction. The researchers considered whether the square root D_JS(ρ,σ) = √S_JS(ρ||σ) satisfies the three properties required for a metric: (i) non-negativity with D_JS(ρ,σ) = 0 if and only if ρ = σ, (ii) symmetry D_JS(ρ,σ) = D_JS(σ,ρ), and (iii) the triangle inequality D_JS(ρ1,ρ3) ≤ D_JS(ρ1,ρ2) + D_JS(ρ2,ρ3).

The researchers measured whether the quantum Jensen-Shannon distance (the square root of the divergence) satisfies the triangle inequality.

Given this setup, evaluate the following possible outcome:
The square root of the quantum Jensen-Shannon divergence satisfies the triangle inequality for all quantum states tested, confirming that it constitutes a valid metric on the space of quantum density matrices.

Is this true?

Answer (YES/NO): YES